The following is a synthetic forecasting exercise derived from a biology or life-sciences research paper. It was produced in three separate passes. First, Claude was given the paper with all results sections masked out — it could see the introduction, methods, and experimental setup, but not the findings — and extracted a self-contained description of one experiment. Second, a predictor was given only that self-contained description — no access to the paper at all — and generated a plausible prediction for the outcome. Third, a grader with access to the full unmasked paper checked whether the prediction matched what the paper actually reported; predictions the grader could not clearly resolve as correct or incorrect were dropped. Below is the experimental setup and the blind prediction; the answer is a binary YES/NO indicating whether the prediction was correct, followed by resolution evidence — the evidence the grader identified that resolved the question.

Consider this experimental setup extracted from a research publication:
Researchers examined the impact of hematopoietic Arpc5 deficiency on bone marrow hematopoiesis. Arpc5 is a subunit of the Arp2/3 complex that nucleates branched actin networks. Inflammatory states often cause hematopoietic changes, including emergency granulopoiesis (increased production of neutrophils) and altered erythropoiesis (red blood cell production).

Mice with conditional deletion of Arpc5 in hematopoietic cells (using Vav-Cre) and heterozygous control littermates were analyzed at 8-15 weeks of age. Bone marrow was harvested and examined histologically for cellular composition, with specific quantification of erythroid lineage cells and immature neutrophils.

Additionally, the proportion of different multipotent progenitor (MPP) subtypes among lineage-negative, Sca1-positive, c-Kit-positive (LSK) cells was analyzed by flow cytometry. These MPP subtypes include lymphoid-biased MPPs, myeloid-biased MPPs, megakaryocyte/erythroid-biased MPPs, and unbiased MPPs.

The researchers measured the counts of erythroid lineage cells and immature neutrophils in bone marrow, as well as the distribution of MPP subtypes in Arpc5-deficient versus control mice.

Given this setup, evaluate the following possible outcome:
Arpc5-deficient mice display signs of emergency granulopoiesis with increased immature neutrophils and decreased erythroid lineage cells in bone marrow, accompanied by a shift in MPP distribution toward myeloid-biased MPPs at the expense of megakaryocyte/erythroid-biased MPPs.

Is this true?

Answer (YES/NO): NO